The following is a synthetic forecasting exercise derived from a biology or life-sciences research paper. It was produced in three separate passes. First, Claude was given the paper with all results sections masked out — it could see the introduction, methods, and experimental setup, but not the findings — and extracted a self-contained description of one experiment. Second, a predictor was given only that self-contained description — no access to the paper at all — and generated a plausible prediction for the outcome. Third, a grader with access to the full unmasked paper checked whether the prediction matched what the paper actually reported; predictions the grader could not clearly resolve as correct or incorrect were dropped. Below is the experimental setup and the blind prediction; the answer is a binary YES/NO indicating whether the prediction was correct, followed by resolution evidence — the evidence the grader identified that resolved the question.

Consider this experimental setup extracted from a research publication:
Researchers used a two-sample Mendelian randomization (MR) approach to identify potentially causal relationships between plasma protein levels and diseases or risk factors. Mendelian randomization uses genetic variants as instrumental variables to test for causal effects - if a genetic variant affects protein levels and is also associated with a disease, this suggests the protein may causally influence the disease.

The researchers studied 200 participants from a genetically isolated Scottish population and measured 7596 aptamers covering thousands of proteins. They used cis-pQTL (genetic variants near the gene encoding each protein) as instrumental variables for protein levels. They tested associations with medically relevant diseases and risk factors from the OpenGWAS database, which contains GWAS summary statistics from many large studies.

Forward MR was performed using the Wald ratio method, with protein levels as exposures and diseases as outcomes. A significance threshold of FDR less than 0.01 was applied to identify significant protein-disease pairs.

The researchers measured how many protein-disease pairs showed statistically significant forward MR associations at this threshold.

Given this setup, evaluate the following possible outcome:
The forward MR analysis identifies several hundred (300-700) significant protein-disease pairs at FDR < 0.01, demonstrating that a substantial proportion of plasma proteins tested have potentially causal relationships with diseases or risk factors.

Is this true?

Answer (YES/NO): NO